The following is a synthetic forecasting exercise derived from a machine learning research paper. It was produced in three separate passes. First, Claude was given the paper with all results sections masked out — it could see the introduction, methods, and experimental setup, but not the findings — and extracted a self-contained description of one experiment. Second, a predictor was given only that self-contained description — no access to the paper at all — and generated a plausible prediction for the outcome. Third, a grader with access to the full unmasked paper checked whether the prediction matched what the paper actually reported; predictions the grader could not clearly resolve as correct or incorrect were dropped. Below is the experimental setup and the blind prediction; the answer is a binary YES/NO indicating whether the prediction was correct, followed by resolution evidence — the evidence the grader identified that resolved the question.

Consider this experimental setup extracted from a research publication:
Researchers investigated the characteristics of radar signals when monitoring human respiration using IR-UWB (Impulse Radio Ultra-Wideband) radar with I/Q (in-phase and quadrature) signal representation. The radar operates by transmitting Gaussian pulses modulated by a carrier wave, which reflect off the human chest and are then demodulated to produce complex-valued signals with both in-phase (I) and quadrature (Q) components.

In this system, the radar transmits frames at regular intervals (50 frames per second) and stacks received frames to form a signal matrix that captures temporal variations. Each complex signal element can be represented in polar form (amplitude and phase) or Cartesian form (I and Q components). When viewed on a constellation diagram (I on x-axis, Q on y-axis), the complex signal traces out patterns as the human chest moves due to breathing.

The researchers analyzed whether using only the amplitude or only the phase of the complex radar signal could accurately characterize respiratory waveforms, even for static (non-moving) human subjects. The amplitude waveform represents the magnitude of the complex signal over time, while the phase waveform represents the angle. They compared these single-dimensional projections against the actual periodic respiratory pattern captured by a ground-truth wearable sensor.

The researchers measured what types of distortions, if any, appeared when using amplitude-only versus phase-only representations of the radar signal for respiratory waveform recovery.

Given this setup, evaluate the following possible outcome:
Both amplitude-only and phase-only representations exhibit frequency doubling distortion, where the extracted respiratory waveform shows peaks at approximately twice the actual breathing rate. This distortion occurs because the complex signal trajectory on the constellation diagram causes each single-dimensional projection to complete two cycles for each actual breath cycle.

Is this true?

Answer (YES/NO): NO